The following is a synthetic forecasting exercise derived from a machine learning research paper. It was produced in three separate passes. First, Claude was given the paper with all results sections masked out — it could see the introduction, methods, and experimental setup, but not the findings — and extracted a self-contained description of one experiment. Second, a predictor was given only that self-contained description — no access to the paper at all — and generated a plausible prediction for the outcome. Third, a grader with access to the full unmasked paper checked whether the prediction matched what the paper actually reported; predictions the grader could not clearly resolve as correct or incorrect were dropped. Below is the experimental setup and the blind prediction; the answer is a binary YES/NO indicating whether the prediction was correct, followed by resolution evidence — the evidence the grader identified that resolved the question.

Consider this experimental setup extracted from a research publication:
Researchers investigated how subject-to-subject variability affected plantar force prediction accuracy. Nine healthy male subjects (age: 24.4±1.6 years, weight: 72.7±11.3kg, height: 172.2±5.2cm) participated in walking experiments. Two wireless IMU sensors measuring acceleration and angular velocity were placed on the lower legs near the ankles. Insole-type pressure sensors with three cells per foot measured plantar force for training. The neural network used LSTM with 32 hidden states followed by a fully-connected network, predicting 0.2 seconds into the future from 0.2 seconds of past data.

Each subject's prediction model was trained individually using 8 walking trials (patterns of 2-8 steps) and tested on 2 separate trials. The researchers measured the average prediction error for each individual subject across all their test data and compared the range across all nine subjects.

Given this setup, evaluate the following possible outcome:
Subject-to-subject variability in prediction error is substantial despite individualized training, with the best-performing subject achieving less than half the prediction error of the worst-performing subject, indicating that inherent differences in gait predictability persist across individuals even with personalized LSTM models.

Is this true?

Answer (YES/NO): YES